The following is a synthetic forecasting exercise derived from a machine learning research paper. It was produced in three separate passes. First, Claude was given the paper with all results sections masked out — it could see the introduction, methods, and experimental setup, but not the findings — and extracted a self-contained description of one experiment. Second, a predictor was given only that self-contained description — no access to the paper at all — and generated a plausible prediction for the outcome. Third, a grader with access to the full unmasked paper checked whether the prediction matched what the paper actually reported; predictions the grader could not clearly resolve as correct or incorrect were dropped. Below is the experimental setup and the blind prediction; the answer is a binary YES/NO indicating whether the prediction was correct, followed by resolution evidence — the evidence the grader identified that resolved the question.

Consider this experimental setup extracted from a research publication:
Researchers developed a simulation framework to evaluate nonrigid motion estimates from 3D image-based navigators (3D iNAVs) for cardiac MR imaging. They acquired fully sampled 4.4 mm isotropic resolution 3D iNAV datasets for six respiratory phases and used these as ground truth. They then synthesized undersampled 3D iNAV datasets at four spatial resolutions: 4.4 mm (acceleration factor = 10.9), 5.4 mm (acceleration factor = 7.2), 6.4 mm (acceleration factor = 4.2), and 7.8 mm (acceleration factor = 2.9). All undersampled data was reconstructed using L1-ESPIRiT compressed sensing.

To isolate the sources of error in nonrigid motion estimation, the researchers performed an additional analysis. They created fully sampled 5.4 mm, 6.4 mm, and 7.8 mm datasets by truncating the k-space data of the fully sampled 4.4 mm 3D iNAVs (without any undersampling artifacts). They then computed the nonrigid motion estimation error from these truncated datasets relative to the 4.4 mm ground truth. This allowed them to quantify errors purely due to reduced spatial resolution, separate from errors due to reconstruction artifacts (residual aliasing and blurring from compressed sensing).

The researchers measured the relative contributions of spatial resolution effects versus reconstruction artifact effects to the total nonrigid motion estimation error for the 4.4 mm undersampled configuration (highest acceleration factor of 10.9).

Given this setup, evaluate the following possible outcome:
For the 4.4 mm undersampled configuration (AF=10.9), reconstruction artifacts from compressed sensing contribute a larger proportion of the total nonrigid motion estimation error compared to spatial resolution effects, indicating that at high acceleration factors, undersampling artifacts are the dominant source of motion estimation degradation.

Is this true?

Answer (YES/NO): YES